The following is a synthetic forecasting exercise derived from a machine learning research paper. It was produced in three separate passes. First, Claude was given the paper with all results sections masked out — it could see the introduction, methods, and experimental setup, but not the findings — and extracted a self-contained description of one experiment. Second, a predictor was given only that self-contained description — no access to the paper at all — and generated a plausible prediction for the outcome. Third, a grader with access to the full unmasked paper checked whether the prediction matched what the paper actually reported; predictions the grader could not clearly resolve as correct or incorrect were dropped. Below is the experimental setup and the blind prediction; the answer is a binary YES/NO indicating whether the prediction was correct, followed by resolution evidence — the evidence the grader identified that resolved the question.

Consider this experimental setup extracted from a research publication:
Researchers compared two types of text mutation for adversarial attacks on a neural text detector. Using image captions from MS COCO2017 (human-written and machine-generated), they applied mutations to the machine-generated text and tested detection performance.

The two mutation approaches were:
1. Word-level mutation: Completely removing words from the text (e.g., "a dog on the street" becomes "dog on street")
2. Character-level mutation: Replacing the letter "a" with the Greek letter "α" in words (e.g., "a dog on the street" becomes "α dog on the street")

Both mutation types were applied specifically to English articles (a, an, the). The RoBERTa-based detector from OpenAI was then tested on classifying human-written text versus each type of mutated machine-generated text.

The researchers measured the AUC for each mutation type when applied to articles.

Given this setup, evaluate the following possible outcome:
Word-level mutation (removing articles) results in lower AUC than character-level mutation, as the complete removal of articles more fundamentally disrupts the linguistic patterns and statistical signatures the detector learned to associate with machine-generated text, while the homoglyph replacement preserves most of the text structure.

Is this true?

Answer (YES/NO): NO